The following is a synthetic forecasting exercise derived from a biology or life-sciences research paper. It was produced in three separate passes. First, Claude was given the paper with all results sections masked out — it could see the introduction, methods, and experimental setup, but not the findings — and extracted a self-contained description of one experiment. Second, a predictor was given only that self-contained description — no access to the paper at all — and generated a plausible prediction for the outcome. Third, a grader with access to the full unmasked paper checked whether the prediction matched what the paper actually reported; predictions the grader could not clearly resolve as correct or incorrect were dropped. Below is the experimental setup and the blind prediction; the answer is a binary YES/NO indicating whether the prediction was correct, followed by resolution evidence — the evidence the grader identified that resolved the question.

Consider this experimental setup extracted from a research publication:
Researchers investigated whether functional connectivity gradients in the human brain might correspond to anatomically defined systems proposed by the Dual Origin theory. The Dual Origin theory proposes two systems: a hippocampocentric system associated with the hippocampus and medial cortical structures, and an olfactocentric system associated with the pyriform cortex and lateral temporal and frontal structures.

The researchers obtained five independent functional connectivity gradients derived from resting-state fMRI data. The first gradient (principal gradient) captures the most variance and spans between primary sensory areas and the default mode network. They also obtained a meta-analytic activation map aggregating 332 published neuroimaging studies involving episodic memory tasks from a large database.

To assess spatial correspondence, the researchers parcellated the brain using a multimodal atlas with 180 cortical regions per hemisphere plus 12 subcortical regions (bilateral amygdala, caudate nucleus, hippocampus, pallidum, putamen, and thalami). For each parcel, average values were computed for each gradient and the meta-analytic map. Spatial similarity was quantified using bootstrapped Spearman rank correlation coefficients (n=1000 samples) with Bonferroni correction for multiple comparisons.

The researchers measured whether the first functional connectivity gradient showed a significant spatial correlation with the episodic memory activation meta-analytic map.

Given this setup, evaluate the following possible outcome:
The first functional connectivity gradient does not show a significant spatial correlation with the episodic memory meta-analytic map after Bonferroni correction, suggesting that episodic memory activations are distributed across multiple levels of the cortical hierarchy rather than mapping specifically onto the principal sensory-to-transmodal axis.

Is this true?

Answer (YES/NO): NO